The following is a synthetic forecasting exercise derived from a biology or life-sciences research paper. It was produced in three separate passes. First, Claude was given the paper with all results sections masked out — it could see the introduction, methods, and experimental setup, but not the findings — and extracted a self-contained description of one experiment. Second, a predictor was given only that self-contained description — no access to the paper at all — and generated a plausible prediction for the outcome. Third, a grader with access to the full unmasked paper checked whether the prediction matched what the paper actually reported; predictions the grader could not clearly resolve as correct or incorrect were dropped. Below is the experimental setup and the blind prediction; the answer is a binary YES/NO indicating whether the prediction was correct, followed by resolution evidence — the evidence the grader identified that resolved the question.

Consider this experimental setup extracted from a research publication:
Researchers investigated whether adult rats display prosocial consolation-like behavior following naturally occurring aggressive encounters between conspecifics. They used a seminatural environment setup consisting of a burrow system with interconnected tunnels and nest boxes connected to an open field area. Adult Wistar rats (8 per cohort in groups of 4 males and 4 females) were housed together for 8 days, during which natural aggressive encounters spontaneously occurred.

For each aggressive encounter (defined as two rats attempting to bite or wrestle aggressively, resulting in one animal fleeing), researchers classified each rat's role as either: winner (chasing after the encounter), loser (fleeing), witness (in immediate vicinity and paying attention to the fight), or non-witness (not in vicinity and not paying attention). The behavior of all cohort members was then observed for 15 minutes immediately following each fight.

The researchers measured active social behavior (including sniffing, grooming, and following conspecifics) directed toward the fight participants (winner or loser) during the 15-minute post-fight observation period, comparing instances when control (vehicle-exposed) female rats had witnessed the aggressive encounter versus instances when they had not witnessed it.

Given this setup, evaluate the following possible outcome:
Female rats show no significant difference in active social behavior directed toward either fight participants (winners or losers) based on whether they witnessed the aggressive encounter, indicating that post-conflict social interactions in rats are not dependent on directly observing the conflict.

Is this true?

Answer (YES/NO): YES